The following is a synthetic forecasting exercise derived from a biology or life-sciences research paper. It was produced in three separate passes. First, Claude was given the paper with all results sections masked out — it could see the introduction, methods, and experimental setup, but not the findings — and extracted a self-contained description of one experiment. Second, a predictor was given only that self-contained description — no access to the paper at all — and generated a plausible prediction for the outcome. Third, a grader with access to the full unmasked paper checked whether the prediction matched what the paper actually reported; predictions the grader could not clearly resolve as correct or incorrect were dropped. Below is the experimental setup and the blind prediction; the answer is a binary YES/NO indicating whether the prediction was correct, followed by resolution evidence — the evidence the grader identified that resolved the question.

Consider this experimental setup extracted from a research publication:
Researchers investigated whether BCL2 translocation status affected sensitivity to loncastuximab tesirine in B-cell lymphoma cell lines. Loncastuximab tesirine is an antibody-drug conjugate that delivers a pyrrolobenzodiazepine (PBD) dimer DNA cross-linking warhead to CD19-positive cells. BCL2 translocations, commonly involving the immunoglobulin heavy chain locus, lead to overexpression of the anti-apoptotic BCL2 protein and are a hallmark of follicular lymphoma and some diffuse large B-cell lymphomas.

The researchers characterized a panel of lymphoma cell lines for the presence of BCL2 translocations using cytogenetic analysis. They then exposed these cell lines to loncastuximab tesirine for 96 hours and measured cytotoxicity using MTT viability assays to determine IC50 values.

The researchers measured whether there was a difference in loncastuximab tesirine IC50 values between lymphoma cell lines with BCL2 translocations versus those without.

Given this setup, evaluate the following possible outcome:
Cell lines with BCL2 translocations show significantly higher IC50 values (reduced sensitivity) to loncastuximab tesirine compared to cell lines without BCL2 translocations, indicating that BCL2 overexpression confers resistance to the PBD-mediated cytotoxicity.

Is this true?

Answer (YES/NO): NO